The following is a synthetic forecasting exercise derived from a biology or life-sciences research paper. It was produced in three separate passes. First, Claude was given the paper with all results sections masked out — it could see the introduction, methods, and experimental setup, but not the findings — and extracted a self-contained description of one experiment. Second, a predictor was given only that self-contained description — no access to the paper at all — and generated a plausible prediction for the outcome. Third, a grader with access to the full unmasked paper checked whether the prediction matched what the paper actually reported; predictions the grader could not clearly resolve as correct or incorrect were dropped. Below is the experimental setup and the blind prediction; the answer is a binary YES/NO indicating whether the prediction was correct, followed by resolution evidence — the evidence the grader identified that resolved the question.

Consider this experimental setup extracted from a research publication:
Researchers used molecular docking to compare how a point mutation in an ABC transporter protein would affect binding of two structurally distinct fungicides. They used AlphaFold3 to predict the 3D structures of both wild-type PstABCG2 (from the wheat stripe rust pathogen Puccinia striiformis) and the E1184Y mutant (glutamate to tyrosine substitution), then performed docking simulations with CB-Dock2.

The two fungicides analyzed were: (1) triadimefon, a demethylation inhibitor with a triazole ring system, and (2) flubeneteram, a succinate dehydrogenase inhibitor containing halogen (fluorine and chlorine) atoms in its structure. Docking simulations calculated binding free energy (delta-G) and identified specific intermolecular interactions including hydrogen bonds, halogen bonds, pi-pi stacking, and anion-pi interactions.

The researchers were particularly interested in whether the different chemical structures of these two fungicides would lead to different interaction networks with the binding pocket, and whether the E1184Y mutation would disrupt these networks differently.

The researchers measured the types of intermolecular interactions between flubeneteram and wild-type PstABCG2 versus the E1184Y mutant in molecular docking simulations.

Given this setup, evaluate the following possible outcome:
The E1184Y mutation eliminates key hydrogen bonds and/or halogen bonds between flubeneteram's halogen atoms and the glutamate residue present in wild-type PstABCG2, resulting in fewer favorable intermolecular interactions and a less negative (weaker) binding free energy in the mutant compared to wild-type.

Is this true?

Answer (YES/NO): NO